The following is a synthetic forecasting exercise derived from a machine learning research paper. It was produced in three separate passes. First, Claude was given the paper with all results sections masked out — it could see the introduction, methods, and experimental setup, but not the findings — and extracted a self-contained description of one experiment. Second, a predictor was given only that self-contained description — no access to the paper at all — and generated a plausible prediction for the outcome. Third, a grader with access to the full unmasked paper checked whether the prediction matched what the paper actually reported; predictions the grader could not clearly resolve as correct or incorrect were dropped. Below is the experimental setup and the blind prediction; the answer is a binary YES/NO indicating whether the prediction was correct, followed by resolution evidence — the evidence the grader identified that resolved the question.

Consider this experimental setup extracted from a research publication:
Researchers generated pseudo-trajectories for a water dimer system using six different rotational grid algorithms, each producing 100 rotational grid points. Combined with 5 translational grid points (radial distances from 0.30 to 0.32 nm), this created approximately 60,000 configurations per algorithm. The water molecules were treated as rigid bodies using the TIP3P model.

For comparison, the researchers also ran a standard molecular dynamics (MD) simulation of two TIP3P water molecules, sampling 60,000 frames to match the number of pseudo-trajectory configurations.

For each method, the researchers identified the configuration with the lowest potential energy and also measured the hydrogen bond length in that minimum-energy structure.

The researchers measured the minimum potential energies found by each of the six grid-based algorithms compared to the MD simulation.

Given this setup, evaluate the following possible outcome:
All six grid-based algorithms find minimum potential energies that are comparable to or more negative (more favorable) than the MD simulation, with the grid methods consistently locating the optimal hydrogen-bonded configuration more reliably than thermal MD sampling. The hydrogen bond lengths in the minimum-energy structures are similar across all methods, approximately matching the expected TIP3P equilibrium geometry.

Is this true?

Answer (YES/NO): NO